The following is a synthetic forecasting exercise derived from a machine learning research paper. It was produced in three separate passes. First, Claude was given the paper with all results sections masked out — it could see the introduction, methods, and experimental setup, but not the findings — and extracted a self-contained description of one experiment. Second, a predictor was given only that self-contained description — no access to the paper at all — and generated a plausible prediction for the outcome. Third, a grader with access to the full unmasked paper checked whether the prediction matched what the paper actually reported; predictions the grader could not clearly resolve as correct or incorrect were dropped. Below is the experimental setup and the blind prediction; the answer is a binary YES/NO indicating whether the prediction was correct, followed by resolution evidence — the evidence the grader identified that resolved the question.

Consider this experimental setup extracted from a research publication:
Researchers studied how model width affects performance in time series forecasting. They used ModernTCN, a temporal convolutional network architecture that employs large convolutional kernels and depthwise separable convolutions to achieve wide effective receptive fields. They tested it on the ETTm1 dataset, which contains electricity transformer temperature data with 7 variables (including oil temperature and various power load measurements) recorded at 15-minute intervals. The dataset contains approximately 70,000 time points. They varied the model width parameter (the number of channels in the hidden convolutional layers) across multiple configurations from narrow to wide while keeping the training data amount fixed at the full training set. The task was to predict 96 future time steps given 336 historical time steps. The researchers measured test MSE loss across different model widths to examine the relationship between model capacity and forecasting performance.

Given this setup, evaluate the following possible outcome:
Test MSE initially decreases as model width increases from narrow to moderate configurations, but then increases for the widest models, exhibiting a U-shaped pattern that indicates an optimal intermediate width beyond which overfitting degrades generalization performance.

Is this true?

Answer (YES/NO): YES